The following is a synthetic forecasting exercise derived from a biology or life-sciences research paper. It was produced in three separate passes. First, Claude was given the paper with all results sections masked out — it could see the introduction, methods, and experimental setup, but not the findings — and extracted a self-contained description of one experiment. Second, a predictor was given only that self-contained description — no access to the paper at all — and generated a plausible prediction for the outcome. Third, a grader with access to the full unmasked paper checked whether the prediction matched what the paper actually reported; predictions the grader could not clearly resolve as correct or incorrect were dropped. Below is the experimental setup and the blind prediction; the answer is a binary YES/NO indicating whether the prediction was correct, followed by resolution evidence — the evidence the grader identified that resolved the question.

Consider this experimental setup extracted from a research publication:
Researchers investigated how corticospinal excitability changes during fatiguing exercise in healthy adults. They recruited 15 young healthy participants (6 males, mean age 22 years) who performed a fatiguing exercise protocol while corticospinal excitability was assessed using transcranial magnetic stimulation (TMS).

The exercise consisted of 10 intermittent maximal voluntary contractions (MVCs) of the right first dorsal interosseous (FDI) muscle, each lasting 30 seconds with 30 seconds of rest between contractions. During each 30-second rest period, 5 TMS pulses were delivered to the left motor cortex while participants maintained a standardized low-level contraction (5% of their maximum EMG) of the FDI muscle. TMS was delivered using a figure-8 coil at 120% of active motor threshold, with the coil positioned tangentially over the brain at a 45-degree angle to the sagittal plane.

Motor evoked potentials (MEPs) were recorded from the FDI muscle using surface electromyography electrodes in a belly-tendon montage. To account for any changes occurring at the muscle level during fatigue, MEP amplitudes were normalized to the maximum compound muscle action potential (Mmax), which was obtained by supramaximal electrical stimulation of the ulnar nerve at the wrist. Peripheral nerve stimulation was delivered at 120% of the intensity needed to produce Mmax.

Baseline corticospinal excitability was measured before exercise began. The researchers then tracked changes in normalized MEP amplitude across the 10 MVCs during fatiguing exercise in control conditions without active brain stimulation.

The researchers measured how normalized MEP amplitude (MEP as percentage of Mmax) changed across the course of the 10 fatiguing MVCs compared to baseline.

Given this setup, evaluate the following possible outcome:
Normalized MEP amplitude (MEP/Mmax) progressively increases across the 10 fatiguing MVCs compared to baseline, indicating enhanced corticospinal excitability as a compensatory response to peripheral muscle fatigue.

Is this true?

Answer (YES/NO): YES